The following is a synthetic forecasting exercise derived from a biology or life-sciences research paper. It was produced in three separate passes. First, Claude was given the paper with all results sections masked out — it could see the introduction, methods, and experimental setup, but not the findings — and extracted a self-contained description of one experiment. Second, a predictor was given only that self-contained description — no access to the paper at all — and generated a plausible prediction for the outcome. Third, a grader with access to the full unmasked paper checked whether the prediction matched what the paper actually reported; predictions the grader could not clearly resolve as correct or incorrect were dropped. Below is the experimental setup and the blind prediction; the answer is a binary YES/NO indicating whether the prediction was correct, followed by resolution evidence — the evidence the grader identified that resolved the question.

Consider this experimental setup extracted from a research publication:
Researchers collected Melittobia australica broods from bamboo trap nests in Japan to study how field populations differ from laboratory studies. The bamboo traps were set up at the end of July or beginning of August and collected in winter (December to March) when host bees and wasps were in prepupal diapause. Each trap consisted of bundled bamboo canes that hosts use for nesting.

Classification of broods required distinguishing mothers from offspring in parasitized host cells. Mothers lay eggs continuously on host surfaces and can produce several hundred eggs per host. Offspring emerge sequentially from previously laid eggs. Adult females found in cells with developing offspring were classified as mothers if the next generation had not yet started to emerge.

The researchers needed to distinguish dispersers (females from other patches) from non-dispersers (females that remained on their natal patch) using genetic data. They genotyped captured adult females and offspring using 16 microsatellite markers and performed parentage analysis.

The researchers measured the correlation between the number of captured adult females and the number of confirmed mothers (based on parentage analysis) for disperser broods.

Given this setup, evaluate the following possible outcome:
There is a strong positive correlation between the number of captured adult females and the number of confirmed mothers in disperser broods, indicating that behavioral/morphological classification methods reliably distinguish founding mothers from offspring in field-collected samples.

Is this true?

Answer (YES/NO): YES